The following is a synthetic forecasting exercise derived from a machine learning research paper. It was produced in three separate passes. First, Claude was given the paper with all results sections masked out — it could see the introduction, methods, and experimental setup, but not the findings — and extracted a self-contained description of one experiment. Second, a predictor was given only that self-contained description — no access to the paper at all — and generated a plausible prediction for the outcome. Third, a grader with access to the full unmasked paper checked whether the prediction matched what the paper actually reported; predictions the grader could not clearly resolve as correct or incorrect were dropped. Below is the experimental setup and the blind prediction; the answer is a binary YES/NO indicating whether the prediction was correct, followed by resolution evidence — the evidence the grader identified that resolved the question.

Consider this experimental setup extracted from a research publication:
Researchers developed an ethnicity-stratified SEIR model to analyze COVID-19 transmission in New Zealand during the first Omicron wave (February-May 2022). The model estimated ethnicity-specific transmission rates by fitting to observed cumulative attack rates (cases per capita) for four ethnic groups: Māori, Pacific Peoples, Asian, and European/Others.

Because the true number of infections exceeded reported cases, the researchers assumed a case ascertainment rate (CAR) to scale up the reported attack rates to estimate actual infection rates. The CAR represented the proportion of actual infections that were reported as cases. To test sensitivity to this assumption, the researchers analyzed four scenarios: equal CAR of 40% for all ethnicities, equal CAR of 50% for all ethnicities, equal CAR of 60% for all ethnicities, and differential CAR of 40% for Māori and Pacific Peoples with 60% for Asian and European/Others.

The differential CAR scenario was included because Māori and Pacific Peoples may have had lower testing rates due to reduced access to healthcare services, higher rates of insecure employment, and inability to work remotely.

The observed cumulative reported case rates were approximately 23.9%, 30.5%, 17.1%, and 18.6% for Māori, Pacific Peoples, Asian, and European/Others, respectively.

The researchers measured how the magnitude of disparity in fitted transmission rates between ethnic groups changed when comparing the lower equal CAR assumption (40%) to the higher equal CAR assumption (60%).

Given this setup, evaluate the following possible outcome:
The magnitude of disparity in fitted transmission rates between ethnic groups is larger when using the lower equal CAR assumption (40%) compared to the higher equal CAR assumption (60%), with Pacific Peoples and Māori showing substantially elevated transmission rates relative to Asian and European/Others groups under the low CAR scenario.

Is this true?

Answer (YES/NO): YES